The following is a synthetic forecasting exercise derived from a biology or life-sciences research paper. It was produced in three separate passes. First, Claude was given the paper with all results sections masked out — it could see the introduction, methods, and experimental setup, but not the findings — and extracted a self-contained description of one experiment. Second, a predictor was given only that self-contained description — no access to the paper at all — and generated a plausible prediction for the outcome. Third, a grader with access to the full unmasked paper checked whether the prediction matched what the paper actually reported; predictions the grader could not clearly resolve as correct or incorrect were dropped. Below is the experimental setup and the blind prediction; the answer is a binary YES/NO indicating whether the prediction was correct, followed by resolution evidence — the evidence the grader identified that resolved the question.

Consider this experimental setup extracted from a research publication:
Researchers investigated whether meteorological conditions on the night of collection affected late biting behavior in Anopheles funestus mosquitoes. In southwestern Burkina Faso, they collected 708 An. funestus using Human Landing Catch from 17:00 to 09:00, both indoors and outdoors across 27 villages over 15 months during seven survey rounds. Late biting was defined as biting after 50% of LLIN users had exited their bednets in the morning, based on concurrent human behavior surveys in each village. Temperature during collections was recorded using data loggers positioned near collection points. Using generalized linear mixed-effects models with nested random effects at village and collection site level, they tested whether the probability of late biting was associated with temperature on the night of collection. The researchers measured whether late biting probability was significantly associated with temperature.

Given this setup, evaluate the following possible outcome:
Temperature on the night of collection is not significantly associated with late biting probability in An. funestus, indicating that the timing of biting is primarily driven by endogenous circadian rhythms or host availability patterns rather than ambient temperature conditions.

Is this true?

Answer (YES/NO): NO